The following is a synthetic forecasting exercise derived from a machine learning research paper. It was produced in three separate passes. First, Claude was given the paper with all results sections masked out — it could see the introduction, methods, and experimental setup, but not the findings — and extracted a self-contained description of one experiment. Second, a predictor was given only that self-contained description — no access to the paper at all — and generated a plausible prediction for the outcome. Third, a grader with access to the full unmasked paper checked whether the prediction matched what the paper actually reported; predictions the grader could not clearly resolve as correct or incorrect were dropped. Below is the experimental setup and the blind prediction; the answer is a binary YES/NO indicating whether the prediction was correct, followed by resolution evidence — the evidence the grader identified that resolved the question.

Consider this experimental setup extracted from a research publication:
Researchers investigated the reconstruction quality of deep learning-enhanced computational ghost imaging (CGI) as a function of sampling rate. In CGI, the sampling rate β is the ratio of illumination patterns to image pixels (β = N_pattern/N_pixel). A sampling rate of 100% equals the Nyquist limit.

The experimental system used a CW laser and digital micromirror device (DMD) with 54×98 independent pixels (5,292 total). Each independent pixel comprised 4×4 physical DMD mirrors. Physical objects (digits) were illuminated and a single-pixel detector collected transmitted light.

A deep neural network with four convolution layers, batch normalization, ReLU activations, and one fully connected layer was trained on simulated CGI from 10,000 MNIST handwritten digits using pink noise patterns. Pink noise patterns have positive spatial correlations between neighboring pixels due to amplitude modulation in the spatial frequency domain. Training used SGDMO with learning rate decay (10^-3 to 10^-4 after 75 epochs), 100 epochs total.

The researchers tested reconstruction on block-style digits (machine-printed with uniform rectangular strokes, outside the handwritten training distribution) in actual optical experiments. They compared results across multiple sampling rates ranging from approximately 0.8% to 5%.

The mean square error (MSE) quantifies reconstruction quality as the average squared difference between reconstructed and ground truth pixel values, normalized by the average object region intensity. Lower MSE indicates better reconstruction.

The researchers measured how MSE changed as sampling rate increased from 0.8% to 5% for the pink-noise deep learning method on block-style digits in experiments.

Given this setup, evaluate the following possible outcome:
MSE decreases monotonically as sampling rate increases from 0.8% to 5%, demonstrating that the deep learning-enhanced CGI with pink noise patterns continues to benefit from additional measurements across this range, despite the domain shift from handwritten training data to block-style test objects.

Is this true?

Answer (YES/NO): YES